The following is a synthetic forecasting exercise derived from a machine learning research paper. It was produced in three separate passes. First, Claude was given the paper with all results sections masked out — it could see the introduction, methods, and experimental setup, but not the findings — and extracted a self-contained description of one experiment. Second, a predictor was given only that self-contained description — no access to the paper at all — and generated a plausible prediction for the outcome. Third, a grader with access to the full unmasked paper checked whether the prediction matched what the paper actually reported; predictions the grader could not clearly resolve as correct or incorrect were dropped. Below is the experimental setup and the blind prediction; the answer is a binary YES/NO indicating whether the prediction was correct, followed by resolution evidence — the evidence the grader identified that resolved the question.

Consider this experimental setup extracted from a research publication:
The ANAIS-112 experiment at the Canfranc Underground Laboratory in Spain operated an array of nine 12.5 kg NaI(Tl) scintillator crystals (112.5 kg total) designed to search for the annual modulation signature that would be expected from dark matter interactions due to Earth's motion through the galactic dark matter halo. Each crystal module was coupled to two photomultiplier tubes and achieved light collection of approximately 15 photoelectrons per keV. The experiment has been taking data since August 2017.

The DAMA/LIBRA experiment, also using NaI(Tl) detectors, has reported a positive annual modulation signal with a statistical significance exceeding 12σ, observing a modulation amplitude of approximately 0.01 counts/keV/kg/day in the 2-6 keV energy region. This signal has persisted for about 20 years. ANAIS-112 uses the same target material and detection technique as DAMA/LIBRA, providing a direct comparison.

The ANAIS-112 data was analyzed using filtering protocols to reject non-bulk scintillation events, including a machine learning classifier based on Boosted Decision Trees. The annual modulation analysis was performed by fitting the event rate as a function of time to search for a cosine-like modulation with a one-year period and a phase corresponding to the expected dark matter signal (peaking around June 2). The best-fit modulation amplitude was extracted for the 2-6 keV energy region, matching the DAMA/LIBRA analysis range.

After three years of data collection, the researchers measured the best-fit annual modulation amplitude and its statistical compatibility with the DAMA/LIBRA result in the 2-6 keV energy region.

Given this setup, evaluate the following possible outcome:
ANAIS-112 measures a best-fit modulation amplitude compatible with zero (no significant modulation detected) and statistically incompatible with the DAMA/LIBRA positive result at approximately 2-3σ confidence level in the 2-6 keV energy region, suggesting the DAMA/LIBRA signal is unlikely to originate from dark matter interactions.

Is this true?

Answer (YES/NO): YES